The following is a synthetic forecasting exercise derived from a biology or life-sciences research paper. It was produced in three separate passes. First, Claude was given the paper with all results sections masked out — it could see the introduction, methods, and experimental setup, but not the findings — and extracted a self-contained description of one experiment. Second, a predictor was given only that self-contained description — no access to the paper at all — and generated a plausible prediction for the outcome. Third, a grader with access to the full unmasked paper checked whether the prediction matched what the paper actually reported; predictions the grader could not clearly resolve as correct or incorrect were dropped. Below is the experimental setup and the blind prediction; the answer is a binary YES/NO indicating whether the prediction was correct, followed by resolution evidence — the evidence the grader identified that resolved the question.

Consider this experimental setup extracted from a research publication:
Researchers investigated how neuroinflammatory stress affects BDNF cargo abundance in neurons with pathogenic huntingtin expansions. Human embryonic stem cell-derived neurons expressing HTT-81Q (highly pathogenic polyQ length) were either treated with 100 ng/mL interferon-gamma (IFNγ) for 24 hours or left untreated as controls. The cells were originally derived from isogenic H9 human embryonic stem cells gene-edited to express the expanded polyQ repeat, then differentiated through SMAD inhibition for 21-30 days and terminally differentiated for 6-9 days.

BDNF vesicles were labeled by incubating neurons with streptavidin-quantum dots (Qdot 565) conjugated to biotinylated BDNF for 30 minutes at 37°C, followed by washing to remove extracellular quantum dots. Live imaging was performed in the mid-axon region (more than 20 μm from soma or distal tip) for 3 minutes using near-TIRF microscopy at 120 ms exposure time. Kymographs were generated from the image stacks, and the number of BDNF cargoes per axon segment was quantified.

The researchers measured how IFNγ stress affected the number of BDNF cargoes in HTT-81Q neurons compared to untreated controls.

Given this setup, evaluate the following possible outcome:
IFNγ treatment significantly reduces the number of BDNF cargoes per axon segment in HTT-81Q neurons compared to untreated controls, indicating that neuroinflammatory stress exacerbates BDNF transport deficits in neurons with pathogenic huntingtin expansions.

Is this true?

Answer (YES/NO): YES